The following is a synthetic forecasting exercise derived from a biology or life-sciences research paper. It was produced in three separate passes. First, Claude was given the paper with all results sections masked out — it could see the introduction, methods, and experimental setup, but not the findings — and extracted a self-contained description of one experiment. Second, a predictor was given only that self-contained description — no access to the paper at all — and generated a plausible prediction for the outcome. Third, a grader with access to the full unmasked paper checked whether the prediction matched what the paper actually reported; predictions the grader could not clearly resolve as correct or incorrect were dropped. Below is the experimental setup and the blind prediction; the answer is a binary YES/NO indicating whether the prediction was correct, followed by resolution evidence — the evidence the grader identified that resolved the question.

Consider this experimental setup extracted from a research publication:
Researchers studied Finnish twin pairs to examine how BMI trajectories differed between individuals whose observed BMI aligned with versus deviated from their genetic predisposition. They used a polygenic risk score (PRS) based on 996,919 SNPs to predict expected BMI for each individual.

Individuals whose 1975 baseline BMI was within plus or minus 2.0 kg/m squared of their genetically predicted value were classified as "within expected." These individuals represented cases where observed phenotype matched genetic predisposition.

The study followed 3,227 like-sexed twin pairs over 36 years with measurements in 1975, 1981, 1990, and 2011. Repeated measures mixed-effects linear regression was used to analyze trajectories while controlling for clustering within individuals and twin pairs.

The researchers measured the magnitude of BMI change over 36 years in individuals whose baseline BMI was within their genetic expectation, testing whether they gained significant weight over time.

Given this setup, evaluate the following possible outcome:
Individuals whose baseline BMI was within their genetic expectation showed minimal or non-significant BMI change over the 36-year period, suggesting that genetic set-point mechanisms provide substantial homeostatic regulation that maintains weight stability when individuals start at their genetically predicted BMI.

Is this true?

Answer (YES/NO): NO